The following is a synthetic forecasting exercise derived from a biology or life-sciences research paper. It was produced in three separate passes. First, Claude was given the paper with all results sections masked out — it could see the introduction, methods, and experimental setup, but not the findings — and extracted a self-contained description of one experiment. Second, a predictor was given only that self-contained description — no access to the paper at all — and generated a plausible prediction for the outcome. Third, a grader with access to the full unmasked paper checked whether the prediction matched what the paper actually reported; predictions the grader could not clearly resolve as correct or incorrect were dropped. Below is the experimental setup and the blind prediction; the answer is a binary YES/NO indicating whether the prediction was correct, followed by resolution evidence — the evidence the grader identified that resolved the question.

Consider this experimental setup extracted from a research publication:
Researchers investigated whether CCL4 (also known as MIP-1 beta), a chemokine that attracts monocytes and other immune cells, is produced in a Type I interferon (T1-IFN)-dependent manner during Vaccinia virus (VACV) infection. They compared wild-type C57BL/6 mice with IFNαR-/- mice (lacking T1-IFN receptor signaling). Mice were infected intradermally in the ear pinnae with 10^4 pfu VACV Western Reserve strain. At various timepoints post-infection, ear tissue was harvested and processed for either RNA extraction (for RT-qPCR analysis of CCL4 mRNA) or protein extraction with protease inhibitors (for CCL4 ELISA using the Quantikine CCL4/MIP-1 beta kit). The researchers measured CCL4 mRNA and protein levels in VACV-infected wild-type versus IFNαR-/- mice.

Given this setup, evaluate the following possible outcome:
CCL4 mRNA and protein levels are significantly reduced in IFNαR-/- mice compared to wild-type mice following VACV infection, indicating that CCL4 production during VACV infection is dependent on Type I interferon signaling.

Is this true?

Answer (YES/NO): YES